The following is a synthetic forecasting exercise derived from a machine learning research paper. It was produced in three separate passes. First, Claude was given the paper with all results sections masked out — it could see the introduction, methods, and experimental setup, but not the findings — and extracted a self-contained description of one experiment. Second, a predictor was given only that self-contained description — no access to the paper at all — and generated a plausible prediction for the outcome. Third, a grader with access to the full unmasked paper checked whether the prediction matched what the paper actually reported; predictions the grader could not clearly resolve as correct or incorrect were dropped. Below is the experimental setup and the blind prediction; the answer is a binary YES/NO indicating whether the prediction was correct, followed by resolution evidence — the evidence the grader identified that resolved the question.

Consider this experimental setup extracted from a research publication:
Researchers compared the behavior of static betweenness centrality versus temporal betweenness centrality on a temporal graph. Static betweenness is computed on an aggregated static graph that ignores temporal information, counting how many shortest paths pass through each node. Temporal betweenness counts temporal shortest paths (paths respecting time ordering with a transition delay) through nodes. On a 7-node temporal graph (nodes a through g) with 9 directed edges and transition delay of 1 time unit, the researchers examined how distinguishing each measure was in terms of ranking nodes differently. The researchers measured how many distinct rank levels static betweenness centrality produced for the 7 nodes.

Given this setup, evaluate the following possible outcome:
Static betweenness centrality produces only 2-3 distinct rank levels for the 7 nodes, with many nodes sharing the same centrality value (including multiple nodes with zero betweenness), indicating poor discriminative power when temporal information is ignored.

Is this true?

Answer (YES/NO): YES